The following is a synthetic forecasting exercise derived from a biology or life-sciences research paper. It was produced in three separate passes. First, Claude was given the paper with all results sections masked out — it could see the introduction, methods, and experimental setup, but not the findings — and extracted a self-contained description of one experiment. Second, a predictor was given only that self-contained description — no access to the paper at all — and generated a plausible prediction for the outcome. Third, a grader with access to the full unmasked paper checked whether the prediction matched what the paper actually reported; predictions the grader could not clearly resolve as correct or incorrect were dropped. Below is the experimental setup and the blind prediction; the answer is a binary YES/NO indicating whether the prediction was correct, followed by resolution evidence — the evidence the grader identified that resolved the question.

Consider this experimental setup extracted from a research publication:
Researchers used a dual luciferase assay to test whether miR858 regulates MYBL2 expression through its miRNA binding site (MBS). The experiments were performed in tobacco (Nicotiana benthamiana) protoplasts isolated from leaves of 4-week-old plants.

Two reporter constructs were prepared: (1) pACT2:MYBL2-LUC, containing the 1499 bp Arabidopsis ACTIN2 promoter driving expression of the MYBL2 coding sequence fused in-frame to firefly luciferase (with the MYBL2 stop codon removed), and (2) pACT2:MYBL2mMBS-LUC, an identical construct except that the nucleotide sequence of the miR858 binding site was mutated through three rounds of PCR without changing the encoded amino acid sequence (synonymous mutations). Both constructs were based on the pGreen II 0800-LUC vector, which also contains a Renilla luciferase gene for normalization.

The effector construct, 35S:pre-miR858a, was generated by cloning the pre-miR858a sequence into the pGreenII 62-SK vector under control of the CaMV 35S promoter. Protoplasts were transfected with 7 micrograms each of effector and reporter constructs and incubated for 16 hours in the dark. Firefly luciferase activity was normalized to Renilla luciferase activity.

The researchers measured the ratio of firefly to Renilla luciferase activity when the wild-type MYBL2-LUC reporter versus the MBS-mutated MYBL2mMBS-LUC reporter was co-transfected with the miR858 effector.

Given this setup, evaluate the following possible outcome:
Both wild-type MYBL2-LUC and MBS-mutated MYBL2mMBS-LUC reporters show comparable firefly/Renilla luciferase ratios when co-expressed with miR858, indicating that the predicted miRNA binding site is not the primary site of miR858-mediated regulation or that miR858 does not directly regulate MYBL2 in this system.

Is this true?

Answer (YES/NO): NO